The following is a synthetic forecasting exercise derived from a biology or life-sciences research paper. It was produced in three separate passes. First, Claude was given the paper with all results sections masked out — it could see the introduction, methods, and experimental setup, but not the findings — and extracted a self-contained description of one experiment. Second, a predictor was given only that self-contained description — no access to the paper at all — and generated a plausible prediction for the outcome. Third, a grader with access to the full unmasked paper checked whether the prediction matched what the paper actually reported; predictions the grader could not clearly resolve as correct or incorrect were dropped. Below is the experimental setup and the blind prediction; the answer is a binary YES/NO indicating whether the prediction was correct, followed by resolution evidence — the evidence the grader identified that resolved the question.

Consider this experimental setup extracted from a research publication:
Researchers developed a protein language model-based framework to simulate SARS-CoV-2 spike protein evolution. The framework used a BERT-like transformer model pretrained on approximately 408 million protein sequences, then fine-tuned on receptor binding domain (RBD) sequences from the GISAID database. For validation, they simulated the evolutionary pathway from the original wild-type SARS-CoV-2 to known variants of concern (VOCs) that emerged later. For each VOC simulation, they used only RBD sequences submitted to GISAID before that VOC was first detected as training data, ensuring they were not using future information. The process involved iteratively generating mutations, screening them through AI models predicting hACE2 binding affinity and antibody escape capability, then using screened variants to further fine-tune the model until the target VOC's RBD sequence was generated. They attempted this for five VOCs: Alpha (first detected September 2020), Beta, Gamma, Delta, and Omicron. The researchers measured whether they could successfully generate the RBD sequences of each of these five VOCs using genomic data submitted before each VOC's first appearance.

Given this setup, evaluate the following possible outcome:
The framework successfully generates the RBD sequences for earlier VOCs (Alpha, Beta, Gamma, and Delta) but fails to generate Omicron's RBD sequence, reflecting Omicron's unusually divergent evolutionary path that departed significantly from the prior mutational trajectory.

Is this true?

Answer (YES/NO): YES